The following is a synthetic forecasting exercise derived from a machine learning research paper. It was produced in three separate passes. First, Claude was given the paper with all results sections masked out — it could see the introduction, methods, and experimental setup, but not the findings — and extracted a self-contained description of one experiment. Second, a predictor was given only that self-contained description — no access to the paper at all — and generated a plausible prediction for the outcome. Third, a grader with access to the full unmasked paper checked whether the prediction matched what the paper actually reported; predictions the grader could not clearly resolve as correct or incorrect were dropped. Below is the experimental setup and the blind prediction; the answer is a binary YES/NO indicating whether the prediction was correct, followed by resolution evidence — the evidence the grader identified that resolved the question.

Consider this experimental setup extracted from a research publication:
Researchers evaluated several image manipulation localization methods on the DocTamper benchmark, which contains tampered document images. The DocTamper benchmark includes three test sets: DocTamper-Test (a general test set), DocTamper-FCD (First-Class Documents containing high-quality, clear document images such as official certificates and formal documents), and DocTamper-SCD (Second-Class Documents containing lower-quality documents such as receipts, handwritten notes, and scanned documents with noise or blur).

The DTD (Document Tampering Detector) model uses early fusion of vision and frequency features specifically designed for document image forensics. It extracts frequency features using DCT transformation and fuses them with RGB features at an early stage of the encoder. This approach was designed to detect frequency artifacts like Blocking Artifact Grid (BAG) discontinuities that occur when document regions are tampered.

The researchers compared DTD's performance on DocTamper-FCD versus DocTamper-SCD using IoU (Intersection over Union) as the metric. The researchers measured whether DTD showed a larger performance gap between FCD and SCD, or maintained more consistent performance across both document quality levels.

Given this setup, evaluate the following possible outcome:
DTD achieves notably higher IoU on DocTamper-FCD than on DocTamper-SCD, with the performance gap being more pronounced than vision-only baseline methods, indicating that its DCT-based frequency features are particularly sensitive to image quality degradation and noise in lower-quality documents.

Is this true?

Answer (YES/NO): YES